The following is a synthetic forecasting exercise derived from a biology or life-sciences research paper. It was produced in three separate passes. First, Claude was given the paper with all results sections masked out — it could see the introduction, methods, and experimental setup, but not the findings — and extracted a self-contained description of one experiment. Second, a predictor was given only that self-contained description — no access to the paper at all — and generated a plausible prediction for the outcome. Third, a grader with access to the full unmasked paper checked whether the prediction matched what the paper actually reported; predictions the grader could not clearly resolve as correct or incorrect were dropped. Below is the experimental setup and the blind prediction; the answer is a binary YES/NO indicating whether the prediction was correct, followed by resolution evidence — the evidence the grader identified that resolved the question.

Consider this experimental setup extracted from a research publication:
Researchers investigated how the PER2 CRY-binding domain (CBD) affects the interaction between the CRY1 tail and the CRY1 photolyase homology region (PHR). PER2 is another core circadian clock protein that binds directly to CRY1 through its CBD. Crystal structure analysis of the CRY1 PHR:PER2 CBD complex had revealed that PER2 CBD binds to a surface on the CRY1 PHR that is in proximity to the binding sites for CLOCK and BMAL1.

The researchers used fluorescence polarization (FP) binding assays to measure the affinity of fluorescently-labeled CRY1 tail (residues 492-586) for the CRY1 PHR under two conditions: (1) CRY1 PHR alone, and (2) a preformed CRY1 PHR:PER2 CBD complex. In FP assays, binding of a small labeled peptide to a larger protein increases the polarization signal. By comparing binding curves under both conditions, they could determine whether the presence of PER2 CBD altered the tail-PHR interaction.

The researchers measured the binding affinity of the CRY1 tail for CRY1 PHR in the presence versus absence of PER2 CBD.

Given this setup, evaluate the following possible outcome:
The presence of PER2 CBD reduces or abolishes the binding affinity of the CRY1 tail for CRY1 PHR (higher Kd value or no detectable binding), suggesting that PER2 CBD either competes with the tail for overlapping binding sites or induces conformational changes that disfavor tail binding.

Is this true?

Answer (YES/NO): YES